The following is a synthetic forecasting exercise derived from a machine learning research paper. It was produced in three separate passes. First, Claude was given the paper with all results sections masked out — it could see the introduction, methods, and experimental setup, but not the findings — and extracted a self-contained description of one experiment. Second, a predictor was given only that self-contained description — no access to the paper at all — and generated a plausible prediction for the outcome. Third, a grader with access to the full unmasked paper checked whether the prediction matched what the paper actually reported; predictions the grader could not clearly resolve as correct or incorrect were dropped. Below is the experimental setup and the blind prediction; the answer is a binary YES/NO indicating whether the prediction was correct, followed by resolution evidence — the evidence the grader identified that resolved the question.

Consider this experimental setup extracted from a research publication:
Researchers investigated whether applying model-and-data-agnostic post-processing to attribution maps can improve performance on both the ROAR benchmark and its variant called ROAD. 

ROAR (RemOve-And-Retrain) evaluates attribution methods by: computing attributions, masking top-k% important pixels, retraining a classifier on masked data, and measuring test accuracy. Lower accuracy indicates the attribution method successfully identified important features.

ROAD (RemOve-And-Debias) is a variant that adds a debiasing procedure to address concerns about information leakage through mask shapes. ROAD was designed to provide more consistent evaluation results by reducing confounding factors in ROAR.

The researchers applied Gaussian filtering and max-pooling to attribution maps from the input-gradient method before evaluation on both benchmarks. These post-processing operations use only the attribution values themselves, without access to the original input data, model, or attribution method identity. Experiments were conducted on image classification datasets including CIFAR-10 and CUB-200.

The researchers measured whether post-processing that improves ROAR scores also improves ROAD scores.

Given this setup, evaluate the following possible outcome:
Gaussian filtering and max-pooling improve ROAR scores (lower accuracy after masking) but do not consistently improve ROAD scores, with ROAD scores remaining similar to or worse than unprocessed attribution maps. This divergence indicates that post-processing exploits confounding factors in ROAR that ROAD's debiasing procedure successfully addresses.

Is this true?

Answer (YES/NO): NO